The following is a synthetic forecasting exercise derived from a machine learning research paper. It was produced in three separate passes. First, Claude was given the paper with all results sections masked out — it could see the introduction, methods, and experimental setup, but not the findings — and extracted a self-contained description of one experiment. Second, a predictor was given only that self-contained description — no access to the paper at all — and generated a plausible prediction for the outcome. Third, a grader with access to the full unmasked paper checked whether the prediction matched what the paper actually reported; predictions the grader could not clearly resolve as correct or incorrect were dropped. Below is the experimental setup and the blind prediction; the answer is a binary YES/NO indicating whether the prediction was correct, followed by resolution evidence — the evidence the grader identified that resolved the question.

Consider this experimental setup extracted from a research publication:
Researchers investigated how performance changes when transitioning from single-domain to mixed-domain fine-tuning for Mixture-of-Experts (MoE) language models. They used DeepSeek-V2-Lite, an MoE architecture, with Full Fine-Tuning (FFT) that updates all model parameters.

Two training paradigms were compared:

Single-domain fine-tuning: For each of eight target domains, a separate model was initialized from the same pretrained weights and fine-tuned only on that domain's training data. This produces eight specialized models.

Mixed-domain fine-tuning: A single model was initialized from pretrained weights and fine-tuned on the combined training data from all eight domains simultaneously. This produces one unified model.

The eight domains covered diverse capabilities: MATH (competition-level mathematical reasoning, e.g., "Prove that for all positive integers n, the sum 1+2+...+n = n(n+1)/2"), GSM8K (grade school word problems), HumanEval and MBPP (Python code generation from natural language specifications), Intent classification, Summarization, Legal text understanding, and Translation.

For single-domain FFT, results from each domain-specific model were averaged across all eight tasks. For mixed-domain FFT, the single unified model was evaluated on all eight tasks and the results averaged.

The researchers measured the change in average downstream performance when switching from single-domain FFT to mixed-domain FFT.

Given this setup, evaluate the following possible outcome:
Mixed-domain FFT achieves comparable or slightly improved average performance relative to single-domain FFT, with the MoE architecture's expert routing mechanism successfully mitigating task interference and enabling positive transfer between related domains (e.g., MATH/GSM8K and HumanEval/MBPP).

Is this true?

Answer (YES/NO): NO